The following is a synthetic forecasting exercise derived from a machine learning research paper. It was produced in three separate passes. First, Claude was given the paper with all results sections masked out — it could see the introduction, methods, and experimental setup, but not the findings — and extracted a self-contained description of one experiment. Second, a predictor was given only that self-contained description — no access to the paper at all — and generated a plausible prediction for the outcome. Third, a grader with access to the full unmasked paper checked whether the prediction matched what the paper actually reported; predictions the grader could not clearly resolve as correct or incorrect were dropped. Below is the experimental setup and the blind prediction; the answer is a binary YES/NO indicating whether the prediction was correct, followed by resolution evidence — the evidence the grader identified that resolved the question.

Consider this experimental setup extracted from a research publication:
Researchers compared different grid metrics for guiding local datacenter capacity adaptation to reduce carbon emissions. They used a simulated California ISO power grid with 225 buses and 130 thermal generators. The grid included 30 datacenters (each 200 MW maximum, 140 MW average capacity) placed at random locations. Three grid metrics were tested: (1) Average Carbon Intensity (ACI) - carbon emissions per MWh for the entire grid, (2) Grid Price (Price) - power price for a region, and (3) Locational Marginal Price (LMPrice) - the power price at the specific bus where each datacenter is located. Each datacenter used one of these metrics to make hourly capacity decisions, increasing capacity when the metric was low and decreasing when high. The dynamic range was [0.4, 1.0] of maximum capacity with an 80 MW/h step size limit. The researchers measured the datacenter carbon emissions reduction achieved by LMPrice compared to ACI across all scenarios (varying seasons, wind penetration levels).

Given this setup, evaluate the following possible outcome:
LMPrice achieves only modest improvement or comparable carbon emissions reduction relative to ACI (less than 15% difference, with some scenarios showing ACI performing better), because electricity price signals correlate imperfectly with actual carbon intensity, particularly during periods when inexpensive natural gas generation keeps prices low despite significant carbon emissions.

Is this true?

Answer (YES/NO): NO